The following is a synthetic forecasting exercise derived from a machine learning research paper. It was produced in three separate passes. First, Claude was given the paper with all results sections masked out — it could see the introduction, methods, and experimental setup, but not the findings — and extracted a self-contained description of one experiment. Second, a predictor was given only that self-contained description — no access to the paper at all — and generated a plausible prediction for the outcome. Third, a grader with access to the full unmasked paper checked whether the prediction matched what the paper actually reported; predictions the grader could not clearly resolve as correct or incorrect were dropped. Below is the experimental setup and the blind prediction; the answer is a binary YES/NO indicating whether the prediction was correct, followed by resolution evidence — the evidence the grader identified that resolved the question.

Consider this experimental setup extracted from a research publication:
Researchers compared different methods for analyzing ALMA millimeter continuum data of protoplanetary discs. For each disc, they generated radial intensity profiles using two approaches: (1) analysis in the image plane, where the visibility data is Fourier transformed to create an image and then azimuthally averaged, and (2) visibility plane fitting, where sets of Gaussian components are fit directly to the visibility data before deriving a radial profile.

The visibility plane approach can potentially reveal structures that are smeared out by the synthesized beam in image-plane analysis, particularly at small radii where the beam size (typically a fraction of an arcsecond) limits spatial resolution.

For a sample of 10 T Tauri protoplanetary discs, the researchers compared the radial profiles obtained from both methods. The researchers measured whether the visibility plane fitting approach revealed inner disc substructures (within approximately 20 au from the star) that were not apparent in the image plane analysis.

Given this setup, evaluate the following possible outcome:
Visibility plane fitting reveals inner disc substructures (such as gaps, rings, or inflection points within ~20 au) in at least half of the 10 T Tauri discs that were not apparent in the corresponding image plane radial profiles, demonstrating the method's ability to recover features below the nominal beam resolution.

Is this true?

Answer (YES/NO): NO